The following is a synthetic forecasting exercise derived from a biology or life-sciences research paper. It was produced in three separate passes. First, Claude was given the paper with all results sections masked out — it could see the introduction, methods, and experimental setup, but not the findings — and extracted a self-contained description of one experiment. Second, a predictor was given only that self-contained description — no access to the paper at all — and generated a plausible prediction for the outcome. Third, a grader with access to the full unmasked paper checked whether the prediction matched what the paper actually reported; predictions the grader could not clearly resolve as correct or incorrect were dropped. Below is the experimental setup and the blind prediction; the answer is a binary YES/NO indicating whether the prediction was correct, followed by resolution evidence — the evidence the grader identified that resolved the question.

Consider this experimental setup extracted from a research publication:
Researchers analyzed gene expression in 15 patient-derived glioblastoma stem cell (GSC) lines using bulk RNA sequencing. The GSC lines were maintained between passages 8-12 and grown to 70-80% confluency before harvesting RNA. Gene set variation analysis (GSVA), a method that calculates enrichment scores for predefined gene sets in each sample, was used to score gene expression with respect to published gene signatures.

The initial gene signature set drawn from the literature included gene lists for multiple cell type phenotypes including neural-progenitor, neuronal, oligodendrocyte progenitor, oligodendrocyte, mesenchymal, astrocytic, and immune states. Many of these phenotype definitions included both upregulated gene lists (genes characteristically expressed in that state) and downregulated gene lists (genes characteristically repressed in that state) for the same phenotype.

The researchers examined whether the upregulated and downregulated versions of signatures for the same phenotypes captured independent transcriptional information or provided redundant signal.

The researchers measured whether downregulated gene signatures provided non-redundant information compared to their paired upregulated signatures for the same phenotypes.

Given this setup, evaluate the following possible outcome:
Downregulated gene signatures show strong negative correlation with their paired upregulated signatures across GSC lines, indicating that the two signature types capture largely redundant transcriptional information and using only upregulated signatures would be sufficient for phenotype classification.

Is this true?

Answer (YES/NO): NO